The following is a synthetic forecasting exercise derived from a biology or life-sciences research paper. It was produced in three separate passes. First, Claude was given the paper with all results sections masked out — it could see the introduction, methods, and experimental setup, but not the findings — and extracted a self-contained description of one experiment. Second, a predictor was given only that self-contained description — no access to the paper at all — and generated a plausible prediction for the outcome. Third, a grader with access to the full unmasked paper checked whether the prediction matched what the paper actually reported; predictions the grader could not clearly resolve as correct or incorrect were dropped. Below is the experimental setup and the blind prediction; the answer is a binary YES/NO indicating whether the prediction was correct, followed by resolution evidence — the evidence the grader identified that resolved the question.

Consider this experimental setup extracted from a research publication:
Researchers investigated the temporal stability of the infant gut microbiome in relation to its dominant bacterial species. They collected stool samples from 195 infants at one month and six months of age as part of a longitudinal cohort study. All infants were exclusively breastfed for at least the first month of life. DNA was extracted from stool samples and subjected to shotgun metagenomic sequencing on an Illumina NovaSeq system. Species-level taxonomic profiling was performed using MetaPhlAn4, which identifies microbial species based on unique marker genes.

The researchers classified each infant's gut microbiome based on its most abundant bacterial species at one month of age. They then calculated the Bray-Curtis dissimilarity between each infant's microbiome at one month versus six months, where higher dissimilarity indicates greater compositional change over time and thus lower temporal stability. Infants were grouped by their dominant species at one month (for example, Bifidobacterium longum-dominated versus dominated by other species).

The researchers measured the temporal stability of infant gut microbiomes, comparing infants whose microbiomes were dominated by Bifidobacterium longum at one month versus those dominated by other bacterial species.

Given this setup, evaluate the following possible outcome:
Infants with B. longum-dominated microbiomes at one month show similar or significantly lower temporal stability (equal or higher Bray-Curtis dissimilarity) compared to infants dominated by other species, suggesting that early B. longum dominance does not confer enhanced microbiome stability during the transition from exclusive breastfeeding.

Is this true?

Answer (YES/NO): NO